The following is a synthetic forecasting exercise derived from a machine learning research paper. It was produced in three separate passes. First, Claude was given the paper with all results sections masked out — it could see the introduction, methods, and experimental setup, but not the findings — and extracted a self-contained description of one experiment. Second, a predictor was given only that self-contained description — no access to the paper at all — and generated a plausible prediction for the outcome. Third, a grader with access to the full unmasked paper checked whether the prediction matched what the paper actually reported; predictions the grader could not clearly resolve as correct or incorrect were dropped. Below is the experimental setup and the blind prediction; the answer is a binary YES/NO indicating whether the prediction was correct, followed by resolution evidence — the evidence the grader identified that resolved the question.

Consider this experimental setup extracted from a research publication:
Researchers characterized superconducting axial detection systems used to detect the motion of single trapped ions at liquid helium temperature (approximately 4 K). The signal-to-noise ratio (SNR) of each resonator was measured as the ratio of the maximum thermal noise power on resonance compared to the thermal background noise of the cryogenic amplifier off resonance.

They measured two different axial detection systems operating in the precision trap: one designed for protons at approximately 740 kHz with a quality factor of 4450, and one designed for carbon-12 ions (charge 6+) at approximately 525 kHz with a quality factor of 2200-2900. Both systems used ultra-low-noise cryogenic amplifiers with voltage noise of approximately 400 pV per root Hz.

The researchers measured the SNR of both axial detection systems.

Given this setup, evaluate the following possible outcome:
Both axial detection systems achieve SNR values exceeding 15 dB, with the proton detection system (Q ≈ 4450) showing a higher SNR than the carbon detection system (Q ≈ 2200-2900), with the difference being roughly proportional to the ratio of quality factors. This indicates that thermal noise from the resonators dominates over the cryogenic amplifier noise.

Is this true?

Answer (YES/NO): NO